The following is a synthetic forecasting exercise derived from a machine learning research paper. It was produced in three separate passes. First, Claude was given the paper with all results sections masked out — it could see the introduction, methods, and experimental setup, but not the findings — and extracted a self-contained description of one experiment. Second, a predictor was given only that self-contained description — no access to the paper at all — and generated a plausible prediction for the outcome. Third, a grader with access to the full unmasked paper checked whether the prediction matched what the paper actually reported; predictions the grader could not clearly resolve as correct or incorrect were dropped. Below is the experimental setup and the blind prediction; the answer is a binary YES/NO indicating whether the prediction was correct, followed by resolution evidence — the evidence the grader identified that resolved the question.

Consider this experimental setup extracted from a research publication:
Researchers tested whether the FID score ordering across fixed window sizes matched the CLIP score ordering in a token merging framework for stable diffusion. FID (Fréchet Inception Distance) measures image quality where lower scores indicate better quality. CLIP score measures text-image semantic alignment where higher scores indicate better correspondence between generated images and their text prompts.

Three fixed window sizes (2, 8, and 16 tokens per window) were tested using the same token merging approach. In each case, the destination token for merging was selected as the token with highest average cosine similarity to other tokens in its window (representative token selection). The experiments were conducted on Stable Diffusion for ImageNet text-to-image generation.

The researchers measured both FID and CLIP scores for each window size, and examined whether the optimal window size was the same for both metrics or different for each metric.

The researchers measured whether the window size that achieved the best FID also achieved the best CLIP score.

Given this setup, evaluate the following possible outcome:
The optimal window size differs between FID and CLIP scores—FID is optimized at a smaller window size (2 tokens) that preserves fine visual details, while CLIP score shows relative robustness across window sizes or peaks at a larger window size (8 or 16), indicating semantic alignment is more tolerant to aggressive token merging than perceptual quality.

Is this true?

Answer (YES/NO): NO